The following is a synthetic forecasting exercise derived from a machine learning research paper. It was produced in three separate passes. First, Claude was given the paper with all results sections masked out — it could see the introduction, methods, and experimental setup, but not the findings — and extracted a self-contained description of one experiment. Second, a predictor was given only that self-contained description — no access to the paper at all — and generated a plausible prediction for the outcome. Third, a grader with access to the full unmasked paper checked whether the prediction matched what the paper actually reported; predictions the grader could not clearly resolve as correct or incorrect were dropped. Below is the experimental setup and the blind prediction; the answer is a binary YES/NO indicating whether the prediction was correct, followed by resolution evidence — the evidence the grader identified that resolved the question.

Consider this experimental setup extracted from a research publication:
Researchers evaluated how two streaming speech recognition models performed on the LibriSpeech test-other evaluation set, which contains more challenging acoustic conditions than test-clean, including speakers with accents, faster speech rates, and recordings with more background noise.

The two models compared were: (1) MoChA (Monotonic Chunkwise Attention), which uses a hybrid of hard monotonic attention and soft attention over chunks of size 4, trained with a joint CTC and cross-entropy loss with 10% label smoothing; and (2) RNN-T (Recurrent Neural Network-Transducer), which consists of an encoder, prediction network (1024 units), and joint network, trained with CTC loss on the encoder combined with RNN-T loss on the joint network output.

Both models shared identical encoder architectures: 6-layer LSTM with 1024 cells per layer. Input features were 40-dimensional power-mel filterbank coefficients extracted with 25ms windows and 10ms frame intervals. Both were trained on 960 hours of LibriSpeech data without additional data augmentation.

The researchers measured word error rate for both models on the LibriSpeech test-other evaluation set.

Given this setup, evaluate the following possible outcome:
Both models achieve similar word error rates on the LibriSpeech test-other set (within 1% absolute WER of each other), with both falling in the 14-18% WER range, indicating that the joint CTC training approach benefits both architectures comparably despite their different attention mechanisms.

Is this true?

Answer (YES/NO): NO